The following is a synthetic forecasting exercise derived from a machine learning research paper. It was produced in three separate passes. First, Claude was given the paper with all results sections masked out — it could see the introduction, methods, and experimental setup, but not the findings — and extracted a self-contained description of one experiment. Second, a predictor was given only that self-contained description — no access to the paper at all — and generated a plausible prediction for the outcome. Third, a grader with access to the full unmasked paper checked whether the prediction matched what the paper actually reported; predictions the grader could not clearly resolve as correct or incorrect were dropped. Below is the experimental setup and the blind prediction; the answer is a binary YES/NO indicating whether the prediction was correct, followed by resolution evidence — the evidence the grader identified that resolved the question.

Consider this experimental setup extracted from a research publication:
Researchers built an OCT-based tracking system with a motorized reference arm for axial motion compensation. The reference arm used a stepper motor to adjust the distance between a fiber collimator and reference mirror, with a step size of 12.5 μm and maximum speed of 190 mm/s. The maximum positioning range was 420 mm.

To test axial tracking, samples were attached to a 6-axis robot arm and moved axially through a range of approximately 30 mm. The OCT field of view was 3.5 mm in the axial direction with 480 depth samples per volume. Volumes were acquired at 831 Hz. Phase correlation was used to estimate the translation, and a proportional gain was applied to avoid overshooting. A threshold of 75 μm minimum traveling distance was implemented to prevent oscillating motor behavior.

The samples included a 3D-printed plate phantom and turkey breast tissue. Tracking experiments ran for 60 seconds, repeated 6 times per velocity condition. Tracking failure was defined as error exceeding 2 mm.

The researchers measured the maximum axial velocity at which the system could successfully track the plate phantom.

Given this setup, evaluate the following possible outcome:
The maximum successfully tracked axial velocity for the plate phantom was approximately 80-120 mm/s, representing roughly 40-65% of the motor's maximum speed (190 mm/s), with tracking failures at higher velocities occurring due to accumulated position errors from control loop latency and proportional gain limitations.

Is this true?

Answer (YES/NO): NO